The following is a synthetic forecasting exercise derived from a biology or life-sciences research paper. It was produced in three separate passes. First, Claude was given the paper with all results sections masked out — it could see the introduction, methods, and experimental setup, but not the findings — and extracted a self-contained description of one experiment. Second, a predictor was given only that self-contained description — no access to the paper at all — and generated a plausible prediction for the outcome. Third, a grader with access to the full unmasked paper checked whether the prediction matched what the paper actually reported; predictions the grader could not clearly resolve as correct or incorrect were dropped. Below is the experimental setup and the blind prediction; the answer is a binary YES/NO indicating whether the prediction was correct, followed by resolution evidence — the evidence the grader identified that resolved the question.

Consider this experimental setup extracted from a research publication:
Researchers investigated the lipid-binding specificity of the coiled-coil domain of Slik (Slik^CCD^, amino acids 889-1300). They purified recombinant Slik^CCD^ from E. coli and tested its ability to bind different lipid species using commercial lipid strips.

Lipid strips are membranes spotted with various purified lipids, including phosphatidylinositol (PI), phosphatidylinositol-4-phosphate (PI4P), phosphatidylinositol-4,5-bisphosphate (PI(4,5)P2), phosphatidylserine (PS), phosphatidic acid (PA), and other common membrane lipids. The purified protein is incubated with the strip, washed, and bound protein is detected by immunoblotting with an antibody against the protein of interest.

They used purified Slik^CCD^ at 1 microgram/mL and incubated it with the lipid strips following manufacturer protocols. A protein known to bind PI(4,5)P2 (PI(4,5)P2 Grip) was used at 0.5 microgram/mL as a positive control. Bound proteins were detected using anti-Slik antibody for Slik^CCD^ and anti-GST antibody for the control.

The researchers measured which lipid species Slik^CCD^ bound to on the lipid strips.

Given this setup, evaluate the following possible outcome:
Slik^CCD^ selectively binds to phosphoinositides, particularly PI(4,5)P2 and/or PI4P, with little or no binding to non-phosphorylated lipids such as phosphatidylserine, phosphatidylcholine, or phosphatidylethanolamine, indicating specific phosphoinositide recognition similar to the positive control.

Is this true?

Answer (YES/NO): NO